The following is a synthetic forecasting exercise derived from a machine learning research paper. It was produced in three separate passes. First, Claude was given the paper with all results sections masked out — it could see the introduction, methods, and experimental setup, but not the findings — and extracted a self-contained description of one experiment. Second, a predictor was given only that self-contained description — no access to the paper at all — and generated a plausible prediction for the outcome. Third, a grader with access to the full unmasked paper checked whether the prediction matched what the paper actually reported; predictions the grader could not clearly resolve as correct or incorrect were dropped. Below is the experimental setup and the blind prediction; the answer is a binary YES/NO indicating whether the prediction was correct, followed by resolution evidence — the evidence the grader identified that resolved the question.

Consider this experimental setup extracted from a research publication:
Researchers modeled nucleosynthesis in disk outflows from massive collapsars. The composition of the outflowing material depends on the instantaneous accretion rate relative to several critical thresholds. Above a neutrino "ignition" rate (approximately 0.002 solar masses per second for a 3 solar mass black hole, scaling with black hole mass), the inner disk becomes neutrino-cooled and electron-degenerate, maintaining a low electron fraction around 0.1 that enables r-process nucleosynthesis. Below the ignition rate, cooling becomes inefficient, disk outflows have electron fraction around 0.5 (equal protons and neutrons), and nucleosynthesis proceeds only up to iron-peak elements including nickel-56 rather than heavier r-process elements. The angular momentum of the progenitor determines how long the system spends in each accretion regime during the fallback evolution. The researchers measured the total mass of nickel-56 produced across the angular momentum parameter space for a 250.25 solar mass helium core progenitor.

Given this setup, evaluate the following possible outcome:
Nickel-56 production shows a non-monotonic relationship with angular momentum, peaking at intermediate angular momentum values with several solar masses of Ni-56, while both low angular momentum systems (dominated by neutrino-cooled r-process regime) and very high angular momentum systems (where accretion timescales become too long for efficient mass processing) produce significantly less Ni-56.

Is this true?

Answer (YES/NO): NO